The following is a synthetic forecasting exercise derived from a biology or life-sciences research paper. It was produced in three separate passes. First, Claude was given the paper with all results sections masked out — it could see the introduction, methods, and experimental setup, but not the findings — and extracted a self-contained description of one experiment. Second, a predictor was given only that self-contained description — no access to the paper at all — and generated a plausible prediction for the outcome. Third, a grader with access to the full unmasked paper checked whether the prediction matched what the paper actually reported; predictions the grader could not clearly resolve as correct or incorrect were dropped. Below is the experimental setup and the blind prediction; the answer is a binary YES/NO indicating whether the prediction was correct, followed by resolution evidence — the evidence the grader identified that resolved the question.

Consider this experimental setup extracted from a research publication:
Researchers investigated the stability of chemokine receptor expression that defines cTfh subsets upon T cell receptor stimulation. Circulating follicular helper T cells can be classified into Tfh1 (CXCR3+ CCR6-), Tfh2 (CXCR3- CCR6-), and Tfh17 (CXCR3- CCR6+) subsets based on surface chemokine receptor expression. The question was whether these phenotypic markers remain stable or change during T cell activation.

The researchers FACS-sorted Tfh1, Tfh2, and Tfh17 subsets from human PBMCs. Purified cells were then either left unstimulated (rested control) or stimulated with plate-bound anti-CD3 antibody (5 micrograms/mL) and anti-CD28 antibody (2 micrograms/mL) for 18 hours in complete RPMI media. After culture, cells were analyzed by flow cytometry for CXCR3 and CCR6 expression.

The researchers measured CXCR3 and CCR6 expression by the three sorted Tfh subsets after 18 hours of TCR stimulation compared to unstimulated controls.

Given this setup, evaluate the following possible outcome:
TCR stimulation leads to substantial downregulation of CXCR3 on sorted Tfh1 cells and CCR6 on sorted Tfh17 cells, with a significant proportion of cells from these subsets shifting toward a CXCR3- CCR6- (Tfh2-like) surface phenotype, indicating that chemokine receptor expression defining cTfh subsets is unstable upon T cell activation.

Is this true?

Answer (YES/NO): NO